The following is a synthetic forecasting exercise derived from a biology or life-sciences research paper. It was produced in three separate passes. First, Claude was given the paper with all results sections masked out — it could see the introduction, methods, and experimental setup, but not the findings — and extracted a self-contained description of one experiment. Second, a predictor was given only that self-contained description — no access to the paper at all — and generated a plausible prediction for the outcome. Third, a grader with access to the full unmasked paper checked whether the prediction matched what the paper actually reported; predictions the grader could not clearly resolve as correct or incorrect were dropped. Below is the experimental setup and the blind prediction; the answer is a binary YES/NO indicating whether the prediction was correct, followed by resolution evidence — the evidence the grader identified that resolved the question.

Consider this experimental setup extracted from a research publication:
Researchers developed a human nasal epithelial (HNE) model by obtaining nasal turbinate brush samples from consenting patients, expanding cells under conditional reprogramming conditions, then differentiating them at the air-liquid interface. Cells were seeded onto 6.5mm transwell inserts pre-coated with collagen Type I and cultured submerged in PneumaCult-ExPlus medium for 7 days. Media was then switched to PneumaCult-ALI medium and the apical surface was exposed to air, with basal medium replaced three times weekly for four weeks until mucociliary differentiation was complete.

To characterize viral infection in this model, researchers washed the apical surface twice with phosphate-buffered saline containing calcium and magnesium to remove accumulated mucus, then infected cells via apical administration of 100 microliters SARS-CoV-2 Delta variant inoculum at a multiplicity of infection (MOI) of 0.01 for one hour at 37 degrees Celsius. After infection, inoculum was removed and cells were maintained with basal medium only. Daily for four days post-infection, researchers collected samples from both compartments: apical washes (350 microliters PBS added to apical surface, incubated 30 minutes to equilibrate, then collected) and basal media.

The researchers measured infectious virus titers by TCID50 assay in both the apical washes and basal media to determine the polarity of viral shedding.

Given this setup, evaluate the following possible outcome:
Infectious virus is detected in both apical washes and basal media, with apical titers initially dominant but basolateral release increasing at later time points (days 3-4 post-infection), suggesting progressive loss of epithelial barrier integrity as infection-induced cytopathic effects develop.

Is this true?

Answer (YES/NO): NO